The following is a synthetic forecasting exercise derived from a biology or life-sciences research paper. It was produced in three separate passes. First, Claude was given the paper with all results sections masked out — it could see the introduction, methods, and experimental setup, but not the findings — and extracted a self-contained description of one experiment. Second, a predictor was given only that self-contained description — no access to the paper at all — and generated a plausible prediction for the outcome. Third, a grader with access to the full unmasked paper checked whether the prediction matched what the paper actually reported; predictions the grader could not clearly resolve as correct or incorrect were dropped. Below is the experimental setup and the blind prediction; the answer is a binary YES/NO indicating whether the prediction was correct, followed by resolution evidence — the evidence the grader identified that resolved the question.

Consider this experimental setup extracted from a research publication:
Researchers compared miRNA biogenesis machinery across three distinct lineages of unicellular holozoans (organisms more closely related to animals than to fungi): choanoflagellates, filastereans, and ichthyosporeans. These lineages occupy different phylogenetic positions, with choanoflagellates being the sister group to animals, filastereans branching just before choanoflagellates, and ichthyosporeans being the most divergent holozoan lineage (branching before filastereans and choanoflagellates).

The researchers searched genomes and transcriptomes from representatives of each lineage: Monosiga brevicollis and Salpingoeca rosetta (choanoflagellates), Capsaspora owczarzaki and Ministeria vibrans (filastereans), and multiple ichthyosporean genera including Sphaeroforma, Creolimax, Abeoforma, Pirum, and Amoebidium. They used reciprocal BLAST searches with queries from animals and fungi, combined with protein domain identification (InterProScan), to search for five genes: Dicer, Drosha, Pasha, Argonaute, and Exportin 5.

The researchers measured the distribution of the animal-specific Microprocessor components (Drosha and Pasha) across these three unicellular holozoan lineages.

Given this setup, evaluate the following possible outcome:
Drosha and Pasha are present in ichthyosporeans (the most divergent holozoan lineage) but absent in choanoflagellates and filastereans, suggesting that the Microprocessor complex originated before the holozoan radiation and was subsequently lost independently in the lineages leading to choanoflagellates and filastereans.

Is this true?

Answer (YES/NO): YES